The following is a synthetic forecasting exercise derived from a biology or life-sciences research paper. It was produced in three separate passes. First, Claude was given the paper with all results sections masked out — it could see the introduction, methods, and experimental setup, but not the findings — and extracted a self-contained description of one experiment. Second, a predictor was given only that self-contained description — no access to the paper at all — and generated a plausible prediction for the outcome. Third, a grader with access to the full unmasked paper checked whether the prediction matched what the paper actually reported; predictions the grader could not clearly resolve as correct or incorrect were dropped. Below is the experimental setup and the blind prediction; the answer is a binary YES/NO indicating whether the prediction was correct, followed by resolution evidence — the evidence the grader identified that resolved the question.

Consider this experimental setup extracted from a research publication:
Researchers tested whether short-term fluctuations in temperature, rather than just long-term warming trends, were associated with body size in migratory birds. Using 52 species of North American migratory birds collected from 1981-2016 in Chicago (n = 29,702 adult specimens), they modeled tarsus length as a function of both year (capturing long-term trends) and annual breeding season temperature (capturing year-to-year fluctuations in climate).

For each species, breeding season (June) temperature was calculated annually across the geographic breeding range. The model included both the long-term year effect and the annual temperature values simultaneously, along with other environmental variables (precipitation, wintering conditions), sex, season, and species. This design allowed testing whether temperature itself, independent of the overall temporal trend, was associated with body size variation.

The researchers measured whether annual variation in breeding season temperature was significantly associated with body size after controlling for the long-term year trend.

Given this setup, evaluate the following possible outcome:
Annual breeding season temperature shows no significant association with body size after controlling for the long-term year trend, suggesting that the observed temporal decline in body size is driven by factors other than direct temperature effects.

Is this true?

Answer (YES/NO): NO